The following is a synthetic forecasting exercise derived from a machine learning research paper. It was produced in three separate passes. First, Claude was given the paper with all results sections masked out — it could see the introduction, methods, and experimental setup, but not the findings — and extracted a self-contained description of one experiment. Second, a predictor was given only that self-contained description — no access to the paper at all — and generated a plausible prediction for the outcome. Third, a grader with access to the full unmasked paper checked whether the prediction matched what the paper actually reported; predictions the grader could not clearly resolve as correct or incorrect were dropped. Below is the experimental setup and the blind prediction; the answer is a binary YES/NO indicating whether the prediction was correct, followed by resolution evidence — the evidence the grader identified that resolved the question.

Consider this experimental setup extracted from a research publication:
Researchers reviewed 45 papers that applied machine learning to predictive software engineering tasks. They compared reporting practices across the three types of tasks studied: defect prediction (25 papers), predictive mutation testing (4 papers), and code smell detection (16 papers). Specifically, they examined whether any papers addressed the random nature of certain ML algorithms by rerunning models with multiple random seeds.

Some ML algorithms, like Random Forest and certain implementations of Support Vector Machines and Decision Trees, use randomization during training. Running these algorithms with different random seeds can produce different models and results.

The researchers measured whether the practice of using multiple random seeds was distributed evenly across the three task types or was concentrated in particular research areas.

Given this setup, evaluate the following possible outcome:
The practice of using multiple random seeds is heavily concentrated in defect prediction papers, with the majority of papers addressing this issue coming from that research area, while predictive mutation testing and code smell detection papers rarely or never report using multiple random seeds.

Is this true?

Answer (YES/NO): YES